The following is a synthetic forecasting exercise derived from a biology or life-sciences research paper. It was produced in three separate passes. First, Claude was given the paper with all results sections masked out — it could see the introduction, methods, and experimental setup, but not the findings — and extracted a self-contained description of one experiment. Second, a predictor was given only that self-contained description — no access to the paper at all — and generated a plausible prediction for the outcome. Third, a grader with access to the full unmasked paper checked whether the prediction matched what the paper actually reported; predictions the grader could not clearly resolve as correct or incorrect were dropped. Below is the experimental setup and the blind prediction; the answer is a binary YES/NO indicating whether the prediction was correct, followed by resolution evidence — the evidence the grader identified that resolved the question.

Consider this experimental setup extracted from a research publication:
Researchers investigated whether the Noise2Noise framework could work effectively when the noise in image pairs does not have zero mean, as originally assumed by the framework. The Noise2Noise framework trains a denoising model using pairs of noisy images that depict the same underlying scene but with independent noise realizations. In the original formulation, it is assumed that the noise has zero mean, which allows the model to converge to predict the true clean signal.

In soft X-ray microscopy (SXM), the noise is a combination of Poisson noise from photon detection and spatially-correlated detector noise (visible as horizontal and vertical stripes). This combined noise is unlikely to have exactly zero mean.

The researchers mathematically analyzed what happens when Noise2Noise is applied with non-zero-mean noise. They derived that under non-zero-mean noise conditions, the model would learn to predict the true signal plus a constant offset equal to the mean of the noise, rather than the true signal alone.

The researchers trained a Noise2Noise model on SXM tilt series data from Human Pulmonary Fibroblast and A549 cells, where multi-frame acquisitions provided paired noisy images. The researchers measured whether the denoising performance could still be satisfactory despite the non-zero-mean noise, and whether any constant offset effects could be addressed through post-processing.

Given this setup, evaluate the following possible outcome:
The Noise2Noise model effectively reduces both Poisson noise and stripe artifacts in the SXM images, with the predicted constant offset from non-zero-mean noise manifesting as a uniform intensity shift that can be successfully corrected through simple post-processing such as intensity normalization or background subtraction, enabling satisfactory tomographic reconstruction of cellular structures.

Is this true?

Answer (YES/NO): YES